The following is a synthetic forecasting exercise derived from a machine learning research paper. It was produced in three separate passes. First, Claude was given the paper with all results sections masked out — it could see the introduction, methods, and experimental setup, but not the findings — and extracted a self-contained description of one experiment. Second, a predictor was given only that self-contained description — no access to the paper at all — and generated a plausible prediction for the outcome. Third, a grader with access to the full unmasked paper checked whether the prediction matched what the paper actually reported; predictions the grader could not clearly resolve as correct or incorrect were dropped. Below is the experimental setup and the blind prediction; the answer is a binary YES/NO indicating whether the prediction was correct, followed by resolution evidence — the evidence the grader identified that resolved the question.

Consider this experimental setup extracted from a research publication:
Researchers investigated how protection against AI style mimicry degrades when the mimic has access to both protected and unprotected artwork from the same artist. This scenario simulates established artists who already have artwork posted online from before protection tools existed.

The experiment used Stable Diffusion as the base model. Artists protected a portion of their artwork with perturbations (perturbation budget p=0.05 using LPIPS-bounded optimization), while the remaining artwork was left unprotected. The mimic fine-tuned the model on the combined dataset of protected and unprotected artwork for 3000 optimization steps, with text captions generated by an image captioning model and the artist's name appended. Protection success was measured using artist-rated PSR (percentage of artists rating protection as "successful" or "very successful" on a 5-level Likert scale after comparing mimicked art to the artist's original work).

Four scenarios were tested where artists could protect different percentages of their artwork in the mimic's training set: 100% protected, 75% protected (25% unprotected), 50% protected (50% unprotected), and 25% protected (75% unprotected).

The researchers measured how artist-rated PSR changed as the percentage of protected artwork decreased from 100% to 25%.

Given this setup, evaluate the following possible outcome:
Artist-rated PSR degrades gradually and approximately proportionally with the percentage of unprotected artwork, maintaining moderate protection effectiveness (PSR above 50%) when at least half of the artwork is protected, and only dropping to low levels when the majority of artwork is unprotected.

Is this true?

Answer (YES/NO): NO